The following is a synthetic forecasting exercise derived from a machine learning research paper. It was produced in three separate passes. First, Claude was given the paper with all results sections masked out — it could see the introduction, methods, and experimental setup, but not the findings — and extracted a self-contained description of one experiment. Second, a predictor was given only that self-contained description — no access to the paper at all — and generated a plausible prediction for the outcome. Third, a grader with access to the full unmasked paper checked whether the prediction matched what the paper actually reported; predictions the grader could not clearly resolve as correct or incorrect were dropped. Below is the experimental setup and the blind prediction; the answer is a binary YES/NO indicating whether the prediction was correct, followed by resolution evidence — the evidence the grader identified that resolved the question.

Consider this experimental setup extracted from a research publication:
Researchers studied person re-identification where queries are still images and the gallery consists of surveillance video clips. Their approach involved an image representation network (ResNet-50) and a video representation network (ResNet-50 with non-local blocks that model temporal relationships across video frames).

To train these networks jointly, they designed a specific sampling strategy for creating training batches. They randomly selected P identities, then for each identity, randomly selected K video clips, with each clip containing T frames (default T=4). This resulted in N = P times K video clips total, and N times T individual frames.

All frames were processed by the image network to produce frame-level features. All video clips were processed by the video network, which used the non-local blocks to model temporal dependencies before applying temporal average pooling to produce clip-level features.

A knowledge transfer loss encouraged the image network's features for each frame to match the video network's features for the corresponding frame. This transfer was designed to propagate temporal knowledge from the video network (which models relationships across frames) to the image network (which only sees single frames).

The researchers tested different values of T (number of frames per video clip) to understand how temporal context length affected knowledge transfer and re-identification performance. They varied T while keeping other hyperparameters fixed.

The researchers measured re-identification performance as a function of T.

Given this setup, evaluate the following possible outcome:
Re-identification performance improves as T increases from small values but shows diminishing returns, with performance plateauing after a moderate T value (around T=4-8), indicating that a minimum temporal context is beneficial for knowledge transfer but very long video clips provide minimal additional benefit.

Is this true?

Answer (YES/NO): NO